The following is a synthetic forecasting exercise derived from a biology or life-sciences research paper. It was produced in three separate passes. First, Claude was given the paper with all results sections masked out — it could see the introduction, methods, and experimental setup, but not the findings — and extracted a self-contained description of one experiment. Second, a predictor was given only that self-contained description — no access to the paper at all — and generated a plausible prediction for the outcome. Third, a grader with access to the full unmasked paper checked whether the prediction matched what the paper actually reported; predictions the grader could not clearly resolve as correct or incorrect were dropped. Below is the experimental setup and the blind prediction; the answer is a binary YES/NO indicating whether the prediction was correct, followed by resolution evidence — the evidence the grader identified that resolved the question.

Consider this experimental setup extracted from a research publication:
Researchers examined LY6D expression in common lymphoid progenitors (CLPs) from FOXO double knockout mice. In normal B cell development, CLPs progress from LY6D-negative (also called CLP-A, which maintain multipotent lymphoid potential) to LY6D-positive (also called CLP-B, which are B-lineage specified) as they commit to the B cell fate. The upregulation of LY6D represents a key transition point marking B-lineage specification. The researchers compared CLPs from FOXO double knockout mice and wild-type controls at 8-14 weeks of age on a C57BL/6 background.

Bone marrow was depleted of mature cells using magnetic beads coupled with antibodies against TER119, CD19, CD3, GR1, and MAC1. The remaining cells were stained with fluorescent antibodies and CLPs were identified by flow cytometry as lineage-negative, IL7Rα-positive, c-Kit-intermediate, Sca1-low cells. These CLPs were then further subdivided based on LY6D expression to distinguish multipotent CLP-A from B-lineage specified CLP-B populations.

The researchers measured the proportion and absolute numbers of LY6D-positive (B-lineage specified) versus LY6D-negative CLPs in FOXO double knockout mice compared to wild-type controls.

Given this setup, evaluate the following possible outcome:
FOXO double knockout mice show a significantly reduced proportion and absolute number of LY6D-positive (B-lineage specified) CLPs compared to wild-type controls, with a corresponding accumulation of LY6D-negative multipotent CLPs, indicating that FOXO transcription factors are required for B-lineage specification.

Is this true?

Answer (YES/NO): NO